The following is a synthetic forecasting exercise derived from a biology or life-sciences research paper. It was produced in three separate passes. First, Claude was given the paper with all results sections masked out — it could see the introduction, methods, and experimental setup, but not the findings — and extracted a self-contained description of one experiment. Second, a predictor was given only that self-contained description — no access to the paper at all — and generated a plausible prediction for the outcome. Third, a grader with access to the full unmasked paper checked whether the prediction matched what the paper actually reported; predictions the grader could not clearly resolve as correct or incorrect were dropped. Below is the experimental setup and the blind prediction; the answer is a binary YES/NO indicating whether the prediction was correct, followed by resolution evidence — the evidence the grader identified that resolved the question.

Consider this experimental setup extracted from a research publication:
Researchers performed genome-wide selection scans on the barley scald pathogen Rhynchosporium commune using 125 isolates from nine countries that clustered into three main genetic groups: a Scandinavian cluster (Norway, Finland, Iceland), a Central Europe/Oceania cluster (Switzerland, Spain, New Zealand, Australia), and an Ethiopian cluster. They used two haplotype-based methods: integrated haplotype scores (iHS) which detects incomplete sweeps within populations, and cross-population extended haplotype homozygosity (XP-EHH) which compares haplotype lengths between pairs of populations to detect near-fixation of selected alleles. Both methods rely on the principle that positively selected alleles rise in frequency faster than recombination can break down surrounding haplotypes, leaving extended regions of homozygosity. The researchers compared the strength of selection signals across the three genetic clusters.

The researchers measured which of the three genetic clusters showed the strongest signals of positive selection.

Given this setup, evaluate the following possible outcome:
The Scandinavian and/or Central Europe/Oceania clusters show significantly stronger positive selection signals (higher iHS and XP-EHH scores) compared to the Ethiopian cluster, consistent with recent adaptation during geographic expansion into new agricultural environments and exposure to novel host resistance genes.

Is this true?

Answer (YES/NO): NO